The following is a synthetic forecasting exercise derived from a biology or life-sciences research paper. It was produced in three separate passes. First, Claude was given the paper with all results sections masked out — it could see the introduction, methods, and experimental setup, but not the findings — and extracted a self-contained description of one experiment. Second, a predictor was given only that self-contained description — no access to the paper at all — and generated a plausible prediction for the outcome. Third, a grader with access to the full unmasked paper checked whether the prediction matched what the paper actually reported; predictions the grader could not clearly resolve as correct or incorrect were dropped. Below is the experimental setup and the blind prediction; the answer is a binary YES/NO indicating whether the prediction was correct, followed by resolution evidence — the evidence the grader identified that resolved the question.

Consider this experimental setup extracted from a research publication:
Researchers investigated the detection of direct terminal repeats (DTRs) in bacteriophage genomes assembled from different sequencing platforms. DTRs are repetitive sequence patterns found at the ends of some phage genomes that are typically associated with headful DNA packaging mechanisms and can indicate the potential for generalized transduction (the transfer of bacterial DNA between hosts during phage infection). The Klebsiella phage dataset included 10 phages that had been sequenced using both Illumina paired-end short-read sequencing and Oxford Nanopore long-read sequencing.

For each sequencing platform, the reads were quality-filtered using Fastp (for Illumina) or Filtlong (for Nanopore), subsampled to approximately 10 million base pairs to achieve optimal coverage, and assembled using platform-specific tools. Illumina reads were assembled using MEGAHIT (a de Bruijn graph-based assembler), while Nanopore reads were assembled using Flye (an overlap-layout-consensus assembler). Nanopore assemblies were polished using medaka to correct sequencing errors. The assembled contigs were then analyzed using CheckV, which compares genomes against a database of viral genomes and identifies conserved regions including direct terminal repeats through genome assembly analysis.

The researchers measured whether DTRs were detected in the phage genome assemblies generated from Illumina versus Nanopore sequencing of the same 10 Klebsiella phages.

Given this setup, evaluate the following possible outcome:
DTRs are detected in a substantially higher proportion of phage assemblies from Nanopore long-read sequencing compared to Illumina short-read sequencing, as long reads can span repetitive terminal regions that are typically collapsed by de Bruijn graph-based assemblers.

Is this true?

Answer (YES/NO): NO